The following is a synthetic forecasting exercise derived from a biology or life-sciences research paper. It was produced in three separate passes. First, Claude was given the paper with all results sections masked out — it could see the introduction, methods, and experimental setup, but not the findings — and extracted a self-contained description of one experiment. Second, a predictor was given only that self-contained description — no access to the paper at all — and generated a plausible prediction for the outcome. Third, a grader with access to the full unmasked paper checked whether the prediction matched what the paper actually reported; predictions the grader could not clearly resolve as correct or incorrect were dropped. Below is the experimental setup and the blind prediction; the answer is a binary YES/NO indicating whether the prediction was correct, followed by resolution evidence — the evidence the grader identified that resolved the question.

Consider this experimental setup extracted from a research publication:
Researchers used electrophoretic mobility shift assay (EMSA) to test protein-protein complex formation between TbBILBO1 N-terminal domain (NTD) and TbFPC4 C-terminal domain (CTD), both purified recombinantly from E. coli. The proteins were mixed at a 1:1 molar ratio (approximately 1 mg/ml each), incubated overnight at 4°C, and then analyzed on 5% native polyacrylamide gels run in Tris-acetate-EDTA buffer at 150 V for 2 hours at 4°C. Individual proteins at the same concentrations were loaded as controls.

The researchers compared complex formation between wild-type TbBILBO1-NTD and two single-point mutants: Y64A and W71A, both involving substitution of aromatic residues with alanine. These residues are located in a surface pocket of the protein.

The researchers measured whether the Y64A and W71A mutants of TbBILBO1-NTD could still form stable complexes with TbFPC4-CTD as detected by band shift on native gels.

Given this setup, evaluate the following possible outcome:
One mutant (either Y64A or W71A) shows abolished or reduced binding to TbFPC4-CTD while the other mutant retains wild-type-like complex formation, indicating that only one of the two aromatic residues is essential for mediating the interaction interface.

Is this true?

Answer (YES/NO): NO